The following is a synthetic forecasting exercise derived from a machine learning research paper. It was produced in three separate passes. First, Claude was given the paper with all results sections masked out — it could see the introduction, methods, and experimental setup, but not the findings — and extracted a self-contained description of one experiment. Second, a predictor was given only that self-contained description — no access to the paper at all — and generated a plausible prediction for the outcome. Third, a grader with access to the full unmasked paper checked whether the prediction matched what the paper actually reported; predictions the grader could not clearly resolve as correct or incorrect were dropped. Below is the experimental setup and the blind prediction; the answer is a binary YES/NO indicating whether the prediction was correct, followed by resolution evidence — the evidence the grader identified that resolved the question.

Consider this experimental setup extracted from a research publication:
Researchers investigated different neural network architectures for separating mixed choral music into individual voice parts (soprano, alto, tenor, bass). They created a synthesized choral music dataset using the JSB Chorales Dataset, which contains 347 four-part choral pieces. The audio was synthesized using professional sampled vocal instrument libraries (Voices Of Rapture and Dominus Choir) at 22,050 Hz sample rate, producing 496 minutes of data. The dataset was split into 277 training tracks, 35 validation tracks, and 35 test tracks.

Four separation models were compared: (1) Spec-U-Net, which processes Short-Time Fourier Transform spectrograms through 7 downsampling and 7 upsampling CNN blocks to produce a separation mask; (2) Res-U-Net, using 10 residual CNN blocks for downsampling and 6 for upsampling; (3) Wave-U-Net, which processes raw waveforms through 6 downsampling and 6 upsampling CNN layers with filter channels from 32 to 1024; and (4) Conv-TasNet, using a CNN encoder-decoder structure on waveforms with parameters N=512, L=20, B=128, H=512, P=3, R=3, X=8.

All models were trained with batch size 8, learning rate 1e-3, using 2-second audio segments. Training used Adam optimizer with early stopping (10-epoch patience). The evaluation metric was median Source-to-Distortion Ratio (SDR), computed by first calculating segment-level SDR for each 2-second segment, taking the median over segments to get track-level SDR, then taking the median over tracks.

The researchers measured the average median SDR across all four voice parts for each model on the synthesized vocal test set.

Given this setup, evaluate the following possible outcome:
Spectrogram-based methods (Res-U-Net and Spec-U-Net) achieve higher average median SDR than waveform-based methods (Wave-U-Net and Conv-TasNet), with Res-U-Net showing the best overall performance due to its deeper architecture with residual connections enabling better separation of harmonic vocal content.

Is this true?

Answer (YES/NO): NO